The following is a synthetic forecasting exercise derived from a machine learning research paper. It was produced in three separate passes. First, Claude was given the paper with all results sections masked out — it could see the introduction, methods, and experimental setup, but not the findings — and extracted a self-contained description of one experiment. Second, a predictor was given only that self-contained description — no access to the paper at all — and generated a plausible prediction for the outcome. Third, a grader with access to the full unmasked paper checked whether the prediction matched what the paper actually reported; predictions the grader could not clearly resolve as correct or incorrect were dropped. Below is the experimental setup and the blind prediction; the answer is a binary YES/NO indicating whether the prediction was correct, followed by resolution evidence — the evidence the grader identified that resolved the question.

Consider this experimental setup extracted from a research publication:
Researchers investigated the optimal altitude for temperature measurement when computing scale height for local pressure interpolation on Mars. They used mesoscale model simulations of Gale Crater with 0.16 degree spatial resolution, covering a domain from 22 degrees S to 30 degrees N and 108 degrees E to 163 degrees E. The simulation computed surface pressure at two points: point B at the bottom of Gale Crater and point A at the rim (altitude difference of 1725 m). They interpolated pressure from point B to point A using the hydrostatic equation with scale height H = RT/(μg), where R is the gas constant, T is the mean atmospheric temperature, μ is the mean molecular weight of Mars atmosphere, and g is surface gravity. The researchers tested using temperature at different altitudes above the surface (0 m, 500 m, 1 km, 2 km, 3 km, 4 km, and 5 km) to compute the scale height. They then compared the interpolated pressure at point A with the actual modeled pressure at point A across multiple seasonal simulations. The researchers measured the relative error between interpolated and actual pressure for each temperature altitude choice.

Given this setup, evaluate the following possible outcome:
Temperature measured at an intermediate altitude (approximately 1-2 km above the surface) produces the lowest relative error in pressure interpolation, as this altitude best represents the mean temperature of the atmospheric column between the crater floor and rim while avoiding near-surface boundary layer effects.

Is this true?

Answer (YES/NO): YES